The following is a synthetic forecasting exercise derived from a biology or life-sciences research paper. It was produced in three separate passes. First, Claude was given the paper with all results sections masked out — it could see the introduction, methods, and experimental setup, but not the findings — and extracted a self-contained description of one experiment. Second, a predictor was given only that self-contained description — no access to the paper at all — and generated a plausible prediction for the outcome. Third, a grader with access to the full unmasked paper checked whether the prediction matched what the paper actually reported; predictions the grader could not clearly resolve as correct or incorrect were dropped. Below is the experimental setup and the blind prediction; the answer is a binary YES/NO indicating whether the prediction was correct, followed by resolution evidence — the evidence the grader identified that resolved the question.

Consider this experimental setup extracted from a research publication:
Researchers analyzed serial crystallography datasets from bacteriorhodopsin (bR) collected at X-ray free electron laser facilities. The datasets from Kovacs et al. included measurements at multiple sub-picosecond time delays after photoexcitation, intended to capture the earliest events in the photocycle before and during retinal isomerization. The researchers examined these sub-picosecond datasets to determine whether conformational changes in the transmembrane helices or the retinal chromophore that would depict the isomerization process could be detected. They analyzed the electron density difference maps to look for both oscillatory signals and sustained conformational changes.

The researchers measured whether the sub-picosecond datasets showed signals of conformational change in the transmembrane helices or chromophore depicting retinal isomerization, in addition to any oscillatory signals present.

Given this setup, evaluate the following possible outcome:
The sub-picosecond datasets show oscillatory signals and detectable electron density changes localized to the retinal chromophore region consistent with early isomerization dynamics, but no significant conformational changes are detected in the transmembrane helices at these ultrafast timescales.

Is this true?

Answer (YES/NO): NO